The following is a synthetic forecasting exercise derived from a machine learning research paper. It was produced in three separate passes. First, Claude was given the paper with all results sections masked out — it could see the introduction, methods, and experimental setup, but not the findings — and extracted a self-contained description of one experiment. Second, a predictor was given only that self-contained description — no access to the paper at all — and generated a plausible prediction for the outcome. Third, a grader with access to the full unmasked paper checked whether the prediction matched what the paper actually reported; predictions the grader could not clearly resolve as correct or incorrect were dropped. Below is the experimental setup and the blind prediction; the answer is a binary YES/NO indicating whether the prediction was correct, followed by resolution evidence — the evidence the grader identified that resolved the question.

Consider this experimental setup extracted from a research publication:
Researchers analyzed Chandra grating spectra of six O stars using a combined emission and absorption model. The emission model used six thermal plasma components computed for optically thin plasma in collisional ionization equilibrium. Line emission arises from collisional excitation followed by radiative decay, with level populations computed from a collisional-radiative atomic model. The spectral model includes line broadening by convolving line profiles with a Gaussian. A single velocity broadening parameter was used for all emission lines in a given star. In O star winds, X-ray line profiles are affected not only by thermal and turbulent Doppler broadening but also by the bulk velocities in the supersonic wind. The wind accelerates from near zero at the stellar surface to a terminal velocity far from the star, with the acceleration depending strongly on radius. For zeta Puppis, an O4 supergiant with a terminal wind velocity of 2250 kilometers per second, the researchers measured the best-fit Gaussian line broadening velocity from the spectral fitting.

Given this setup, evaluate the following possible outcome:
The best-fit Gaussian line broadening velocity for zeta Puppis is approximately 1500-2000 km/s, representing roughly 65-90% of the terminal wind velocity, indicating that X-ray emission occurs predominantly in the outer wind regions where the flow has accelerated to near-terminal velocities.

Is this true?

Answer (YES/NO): NO